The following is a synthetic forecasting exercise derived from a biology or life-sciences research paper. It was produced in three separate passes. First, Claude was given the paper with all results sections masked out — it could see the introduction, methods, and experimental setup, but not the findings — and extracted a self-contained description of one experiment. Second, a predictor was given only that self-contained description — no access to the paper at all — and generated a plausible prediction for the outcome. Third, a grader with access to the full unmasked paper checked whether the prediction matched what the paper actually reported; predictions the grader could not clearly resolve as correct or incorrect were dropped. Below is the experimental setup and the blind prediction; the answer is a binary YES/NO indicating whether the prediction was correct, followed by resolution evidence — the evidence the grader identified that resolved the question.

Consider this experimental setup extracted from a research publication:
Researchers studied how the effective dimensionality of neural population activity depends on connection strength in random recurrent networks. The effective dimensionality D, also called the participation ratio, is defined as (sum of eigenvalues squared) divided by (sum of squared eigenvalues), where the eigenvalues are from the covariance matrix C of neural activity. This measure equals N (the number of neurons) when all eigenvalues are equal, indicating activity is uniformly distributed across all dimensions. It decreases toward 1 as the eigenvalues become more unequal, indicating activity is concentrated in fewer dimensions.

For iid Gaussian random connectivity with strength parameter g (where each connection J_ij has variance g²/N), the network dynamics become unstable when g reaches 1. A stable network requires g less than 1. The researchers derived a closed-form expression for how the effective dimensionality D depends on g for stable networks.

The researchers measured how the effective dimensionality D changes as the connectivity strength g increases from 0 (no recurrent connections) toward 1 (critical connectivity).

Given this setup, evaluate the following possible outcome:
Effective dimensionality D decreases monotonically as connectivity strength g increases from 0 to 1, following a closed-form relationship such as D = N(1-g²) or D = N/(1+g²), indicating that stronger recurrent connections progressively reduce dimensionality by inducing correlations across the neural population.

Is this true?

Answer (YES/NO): YES